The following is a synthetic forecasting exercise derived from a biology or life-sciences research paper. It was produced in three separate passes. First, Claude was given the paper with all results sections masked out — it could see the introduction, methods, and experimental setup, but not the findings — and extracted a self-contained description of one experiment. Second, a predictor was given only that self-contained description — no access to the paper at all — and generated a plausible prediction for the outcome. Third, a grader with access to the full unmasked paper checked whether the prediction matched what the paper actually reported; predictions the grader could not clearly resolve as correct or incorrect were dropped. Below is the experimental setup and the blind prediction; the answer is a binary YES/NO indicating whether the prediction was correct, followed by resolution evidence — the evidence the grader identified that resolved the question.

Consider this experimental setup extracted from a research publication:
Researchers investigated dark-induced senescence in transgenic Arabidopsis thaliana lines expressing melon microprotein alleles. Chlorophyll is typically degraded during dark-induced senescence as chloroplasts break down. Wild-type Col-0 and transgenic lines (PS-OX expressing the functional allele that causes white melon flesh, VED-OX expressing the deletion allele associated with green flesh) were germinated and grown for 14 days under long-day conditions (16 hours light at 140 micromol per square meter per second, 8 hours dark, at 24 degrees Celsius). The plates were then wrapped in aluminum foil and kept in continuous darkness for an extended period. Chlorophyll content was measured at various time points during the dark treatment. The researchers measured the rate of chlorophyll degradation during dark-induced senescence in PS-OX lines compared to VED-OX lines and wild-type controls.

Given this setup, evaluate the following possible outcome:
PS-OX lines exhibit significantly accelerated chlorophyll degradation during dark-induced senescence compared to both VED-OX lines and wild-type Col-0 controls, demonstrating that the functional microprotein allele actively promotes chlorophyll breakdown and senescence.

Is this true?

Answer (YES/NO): NO